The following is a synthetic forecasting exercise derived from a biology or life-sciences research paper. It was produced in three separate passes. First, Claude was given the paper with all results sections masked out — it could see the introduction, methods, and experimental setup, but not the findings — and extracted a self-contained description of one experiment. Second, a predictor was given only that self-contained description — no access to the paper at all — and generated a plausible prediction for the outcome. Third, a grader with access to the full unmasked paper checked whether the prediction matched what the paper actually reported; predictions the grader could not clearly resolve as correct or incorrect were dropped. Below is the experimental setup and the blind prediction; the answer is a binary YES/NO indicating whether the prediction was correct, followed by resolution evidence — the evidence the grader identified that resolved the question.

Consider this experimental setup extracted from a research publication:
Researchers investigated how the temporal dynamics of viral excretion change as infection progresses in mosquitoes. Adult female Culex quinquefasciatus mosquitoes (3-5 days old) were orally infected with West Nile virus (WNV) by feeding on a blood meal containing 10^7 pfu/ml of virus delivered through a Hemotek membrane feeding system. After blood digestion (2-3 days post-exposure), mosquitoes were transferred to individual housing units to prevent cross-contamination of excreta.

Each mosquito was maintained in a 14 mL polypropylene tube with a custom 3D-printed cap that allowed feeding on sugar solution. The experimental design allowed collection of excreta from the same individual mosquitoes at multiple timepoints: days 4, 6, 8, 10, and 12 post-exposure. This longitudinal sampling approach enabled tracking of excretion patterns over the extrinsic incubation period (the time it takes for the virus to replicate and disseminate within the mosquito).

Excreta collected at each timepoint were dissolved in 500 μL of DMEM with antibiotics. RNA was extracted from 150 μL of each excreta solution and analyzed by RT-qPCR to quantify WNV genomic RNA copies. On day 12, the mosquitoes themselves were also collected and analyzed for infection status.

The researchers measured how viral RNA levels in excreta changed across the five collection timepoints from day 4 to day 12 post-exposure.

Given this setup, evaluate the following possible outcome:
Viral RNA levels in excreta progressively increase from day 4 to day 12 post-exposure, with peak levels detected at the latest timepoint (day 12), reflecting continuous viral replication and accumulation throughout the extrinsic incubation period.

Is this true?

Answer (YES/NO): NO